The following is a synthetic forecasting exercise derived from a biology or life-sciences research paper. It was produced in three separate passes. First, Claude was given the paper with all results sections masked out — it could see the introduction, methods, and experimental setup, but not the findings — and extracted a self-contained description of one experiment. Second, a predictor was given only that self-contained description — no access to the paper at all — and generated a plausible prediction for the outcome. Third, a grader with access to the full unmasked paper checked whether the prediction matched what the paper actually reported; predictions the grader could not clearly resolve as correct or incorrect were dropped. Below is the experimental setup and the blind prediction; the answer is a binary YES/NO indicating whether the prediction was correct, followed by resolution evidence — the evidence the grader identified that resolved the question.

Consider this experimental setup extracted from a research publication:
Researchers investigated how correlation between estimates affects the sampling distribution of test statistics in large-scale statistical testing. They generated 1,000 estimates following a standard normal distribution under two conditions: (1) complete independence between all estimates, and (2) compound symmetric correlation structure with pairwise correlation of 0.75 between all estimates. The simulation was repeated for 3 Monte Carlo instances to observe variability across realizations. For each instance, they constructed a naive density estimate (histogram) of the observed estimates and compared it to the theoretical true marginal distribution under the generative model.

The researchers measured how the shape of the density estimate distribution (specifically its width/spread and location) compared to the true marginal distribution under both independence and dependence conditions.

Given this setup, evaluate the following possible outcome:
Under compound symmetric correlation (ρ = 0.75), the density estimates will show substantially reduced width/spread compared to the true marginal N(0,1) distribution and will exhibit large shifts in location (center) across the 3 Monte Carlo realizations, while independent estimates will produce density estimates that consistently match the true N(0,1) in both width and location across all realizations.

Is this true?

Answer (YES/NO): YES